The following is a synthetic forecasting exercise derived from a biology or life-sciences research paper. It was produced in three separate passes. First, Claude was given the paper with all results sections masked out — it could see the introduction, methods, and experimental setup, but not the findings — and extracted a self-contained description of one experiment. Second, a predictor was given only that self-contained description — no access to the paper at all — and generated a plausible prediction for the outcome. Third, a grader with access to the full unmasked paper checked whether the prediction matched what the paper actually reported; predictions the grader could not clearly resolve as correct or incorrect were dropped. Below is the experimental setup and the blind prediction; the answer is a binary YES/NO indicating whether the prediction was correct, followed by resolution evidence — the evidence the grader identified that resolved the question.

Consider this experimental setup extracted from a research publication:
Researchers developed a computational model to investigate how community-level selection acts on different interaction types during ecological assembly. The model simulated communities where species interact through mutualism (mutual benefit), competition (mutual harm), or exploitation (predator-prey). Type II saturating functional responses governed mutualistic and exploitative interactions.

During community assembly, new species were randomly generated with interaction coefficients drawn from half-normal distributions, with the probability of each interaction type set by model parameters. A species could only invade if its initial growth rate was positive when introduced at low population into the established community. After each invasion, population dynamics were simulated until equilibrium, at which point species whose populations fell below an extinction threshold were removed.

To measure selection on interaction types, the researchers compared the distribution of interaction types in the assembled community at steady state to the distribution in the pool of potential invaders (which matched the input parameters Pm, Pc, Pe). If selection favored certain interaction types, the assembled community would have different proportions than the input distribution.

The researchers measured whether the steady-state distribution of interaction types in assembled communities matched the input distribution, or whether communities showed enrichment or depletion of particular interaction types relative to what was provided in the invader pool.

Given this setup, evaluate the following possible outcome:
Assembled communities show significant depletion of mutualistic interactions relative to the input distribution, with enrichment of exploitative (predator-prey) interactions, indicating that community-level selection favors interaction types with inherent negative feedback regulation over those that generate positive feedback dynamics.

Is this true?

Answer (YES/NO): NO